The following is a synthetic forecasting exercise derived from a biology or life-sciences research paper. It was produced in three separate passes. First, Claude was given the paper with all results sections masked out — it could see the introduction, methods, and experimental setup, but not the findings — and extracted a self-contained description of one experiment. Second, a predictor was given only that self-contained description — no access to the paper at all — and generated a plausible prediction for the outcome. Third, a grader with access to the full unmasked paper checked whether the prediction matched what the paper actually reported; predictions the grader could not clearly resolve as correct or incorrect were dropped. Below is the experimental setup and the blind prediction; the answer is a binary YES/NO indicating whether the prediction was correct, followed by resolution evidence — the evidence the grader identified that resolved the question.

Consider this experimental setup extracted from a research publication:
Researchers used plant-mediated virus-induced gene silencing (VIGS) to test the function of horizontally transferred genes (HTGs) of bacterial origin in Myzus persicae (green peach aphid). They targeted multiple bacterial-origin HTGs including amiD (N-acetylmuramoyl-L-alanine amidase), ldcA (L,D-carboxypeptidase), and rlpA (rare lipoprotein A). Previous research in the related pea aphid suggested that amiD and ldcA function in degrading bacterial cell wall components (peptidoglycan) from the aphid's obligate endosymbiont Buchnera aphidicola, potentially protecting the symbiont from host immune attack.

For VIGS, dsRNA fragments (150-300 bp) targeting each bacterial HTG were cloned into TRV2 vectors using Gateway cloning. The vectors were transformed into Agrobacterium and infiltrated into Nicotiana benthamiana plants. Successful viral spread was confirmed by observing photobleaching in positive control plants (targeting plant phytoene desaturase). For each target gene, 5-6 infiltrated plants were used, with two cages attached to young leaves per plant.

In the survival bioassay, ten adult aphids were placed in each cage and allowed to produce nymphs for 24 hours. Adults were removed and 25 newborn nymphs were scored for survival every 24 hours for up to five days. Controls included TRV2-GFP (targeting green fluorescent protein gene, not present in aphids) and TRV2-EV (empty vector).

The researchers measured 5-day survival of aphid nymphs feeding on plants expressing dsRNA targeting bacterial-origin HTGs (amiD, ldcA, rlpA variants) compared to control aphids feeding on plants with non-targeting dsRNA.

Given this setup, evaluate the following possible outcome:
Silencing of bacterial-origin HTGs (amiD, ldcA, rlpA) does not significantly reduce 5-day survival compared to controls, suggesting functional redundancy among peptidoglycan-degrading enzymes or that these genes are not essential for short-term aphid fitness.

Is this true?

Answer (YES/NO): NO